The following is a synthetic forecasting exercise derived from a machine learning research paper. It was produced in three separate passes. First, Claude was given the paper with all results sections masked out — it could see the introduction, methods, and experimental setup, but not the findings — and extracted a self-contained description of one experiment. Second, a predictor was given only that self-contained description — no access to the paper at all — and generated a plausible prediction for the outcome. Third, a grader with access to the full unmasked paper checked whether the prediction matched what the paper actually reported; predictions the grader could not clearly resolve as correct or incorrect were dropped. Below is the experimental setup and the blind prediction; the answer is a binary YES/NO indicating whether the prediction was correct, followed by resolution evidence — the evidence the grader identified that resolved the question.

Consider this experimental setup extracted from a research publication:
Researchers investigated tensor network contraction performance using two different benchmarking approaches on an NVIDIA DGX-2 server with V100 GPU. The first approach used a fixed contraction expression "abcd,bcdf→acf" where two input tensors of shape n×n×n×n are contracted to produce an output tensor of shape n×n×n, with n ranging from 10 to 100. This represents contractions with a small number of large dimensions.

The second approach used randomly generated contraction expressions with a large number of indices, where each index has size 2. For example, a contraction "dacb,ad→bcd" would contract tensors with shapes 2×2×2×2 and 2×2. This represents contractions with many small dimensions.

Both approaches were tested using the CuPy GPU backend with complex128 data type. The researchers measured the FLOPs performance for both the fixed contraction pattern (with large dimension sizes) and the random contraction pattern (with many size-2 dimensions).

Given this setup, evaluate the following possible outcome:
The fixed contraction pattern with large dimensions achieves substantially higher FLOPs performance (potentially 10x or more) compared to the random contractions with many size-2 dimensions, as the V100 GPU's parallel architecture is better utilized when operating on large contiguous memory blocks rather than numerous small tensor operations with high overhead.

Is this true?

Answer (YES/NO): YES